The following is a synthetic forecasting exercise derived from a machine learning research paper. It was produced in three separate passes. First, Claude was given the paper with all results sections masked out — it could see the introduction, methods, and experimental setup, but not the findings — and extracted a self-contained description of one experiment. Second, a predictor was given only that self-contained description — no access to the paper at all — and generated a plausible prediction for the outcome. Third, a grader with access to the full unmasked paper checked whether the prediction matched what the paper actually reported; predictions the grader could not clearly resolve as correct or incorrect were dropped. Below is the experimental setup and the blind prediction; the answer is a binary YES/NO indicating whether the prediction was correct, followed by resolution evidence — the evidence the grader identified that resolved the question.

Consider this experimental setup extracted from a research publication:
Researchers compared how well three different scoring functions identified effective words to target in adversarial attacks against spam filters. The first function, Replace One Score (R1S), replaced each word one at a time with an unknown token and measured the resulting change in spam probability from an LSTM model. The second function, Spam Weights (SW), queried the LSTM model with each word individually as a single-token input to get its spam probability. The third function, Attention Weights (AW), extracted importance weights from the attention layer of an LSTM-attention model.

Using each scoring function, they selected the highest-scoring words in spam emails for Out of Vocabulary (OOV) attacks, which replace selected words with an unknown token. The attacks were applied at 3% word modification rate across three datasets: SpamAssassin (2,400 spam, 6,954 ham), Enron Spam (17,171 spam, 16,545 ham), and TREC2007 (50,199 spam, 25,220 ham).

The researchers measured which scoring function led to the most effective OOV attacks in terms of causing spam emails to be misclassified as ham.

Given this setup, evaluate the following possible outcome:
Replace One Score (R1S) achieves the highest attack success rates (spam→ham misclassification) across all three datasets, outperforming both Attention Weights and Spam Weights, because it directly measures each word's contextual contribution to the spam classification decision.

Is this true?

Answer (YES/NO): NO